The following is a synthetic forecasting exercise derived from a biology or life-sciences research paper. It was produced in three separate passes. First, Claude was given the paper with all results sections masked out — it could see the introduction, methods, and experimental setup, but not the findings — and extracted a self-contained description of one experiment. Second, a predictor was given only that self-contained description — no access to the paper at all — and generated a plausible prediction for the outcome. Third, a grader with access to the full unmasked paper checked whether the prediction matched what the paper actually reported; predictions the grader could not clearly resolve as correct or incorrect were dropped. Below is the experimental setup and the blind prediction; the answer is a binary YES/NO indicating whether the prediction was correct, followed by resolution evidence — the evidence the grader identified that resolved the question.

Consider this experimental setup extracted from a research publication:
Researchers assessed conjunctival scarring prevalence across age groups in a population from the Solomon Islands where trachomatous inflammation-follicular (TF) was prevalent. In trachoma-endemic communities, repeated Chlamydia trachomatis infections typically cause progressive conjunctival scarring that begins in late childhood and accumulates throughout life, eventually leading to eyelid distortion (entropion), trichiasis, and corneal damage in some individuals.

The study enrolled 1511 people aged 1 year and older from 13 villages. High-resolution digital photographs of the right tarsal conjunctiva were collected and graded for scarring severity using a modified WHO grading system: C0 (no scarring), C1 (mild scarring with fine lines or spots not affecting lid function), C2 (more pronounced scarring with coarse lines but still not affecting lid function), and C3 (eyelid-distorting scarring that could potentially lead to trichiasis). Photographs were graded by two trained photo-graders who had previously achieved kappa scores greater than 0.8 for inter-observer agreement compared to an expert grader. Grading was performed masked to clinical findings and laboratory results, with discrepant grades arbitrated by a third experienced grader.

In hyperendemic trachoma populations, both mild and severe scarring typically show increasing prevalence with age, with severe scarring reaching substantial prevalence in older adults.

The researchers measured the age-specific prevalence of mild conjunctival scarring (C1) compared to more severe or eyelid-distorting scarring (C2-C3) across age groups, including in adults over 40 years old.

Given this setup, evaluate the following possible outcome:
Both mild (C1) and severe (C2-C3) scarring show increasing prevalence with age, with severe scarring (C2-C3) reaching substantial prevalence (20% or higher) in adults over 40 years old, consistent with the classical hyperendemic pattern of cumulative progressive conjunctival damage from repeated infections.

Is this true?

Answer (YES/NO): NO